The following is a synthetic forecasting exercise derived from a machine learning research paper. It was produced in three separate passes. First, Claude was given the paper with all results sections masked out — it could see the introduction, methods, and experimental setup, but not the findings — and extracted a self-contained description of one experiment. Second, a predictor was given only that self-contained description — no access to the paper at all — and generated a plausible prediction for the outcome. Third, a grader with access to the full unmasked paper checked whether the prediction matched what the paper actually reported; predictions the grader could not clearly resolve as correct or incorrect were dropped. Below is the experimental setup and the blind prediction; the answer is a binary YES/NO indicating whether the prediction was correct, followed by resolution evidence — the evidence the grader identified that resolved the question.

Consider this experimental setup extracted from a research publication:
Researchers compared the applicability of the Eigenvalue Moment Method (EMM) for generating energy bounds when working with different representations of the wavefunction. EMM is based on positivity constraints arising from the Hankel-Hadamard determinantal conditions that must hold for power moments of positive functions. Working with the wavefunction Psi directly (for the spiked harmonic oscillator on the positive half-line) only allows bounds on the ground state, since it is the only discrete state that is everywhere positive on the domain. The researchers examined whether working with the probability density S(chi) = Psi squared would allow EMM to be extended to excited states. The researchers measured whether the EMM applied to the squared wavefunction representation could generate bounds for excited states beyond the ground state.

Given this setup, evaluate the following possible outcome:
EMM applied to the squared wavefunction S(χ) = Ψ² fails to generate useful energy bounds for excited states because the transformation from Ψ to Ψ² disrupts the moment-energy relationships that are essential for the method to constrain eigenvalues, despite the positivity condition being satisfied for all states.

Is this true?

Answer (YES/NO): NO